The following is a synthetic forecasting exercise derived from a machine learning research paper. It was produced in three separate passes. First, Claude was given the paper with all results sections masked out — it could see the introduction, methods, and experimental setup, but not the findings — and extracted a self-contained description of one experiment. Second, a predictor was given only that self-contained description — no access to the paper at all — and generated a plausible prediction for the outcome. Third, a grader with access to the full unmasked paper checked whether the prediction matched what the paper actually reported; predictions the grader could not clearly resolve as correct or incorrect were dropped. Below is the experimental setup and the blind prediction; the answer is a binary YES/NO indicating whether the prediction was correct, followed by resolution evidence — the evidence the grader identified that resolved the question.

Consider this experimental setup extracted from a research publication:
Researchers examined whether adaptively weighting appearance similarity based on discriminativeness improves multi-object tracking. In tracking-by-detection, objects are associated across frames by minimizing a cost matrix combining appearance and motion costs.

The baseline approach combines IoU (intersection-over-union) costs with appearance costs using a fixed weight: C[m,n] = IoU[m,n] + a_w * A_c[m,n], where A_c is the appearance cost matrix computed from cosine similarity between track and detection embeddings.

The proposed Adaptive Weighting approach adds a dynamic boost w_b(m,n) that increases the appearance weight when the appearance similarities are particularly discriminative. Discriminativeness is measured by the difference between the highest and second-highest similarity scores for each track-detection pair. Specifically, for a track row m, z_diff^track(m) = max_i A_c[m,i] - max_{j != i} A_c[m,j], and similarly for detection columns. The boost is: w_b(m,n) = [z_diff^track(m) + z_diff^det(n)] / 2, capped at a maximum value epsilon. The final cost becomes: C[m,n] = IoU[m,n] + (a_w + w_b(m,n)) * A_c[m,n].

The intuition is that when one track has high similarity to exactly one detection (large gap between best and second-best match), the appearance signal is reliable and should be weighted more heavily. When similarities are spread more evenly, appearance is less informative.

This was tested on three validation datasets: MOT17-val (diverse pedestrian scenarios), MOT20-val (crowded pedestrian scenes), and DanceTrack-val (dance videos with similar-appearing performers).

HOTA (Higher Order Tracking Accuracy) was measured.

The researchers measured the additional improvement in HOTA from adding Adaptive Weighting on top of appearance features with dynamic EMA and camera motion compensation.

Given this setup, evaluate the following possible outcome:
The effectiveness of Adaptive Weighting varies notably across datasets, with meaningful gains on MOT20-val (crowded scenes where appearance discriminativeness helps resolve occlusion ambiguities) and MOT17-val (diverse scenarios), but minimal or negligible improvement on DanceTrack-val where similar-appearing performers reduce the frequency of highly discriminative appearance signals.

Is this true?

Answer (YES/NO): NO